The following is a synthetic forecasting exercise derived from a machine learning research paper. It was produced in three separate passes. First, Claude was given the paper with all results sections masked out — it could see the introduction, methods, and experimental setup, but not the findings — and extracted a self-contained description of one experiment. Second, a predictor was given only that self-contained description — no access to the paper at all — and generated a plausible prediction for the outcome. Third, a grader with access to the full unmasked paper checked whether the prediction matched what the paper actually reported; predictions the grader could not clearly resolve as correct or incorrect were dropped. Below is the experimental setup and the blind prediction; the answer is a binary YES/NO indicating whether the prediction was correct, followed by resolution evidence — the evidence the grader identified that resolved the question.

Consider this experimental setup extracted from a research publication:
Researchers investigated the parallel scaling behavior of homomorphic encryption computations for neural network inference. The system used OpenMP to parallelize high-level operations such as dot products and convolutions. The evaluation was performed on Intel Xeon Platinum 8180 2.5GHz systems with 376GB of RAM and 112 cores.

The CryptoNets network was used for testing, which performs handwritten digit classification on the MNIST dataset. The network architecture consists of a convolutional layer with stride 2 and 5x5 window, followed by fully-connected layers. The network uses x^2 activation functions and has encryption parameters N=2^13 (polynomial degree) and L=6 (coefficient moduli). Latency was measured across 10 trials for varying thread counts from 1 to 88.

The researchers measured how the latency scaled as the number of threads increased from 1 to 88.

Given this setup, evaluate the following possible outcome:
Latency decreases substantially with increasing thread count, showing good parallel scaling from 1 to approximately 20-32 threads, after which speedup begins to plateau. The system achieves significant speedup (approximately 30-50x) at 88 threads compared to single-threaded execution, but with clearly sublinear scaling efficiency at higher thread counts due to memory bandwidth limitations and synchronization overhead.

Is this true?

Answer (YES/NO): NO